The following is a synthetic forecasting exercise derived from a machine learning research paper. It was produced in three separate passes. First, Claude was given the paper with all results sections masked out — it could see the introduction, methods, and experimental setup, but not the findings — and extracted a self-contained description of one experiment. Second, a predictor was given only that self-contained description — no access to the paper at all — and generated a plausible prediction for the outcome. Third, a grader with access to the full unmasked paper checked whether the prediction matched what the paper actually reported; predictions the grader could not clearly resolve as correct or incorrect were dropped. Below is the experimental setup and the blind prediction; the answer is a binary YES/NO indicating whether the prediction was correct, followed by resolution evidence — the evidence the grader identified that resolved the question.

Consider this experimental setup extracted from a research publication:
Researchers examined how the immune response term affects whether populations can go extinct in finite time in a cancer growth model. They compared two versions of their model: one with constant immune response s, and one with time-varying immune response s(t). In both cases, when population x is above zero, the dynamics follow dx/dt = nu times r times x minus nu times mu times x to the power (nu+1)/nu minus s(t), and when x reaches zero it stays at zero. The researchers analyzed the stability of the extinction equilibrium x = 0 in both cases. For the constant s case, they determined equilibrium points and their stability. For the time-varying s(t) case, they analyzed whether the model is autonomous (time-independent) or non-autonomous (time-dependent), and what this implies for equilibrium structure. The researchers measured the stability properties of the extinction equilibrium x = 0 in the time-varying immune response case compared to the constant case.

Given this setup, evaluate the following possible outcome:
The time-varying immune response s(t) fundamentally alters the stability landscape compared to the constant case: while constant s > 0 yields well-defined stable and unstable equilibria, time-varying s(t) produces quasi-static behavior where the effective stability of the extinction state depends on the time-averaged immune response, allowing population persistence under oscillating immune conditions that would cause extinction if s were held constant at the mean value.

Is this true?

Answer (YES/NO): NO